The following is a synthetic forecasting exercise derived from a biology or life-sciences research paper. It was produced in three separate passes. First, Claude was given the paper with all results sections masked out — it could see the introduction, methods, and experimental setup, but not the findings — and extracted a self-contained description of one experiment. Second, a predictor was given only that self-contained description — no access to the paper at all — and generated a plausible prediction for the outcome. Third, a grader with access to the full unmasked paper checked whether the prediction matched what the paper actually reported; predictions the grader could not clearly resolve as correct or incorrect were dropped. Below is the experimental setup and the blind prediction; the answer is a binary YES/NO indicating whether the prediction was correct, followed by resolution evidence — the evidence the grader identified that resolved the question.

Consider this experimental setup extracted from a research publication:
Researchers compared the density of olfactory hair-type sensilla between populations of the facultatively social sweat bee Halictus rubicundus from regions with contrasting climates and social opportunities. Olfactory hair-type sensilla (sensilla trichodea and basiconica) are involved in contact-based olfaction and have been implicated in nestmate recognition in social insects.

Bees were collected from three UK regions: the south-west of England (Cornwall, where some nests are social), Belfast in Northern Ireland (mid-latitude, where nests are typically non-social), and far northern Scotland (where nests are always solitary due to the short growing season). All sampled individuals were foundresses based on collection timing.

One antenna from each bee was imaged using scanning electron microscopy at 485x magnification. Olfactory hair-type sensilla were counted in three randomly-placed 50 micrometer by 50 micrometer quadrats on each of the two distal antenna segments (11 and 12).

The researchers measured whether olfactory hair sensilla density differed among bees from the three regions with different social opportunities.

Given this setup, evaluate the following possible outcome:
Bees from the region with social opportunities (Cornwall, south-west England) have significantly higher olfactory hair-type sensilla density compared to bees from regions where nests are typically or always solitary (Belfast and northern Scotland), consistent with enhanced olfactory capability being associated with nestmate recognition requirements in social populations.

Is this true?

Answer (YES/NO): NO